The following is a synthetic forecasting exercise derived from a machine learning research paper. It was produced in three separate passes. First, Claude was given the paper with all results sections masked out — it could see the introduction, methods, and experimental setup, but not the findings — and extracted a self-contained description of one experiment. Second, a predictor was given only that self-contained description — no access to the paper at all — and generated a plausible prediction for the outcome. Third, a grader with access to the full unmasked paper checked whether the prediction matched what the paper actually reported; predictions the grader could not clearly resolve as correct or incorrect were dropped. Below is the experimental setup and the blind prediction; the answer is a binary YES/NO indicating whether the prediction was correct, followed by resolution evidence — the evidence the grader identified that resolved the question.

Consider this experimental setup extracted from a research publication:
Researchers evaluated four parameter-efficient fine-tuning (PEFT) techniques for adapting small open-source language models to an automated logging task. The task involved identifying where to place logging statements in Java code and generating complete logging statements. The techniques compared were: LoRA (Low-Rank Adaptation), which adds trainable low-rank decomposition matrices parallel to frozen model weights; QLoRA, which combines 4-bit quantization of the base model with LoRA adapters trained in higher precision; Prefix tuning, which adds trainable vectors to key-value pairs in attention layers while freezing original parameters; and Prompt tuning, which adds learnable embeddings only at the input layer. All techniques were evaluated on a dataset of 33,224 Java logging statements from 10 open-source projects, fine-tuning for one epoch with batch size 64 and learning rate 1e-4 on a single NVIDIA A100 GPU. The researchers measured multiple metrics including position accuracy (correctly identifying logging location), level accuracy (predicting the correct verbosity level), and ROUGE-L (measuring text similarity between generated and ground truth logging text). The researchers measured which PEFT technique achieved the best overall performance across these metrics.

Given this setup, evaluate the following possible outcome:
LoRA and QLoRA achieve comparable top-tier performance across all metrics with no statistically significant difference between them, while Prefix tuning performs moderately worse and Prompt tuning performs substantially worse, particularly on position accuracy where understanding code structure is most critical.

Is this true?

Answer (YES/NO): NO